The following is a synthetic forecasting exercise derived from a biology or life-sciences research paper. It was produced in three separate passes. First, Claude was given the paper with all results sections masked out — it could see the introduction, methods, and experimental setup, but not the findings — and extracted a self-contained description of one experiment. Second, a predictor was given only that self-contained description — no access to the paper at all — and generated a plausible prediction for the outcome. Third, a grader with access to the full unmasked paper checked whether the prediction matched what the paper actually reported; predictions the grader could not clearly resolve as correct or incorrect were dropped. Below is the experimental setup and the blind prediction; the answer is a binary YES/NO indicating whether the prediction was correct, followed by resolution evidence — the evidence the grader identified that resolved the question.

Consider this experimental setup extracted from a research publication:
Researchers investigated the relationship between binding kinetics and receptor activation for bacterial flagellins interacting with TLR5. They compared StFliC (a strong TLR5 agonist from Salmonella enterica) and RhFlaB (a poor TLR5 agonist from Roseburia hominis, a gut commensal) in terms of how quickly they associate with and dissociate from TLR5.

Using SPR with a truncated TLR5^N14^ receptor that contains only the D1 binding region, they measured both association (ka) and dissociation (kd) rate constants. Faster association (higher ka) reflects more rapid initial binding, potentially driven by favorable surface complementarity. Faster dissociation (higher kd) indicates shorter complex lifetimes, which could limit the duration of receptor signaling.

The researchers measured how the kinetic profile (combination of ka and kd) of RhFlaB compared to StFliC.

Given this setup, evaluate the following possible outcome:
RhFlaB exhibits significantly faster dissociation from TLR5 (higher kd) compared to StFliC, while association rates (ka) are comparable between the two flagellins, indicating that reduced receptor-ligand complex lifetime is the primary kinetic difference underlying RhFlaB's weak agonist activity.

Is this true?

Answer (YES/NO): NO